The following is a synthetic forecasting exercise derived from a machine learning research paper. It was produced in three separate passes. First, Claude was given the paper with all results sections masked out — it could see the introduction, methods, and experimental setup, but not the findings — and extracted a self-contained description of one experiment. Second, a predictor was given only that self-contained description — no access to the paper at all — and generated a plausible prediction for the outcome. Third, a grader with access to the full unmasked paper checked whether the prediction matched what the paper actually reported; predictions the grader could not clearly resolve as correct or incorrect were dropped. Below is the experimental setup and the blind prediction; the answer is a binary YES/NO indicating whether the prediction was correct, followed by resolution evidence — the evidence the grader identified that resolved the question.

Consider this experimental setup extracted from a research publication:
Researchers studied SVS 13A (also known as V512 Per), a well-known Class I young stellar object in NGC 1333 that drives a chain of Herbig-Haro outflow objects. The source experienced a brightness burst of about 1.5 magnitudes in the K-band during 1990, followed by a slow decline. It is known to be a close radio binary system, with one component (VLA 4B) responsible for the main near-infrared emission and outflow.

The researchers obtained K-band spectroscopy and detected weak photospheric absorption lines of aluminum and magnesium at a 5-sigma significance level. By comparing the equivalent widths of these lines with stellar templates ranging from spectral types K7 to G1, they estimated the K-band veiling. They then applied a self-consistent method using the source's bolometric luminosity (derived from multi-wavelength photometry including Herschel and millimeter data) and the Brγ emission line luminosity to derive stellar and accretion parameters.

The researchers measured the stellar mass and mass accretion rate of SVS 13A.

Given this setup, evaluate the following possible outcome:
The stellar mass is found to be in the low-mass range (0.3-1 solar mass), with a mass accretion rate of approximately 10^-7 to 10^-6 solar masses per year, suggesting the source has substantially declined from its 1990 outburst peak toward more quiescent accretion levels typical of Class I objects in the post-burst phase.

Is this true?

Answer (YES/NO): NO